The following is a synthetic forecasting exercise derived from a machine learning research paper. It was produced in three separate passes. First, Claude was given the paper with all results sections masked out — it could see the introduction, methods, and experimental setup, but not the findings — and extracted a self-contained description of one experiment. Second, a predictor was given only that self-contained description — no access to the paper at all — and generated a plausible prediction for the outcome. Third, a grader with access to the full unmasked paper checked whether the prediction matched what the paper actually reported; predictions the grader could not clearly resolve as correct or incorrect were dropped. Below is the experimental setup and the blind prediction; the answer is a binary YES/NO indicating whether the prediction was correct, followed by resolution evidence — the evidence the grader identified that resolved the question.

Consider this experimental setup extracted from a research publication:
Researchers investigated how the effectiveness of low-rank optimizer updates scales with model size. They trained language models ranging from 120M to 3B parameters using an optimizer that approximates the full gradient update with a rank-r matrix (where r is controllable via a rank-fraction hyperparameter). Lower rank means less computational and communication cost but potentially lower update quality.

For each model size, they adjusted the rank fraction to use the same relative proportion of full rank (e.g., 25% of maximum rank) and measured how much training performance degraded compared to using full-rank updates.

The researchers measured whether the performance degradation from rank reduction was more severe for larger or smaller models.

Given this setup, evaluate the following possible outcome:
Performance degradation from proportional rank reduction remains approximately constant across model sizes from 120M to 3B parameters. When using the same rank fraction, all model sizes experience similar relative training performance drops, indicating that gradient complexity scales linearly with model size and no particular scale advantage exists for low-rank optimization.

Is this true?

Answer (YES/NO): NO